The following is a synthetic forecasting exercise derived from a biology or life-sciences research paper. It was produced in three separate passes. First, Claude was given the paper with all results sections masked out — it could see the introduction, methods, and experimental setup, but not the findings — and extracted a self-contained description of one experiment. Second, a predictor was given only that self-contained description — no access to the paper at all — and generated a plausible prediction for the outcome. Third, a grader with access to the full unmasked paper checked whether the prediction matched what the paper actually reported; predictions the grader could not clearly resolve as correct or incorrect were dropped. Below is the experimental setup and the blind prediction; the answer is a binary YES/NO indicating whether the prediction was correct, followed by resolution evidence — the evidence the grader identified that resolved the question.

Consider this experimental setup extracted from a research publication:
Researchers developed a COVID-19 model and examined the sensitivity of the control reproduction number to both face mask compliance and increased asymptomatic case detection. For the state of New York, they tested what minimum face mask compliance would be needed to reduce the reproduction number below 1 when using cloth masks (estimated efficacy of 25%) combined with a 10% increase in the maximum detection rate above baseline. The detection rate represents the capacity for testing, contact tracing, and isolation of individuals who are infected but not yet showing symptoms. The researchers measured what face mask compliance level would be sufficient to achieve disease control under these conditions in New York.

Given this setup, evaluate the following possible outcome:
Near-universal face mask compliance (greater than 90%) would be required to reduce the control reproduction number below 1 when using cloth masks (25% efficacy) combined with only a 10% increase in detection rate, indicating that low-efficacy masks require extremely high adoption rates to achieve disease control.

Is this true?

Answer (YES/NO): NO